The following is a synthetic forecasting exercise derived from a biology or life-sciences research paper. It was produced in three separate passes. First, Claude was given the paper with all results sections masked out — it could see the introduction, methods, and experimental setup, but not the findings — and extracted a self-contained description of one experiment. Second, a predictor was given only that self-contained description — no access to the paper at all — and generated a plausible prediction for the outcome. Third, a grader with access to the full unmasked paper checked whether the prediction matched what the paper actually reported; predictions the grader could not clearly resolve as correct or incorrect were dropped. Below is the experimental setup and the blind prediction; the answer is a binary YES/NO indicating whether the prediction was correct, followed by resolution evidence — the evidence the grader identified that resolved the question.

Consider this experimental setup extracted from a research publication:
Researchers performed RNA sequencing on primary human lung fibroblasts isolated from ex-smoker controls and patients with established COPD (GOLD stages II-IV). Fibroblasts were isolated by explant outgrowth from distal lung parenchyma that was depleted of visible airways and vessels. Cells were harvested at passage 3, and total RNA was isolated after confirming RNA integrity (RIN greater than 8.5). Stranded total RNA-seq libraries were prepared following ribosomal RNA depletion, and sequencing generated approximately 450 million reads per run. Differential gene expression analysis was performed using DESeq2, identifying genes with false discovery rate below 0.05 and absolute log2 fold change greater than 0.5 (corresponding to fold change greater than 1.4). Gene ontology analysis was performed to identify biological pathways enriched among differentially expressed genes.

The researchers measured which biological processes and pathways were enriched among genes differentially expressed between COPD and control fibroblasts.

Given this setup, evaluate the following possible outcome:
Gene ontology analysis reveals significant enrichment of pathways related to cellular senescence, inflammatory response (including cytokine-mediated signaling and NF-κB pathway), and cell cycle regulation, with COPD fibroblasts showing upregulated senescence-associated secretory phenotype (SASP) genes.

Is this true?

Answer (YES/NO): NO